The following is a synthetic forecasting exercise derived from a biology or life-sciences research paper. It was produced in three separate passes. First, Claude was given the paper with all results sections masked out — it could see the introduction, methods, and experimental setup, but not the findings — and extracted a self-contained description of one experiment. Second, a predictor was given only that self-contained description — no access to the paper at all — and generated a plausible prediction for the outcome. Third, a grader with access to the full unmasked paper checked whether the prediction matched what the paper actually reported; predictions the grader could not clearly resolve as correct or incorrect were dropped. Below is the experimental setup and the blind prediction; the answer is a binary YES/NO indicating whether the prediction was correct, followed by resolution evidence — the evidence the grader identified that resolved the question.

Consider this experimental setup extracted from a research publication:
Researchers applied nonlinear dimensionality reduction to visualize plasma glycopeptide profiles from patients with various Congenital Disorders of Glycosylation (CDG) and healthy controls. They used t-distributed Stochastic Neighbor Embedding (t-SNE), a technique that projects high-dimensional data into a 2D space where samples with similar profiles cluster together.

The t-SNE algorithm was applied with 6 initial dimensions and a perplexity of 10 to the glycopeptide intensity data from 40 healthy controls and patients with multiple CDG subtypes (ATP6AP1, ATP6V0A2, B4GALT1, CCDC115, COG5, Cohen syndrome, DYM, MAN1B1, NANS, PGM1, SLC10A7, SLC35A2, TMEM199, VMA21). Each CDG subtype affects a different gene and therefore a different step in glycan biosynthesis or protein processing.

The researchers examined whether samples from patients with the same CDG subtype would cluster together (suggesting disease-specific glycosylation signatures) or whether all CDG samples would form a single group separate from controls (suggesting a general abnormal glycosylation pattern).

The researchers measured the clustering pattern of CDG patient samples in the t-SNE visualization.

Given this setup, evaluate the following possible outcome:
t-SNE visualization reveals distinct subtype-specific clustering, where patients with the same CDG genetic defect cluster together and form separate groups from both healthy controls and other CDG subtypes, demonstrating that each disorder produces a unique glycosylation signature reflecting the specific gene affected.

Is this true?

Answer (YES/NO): NO